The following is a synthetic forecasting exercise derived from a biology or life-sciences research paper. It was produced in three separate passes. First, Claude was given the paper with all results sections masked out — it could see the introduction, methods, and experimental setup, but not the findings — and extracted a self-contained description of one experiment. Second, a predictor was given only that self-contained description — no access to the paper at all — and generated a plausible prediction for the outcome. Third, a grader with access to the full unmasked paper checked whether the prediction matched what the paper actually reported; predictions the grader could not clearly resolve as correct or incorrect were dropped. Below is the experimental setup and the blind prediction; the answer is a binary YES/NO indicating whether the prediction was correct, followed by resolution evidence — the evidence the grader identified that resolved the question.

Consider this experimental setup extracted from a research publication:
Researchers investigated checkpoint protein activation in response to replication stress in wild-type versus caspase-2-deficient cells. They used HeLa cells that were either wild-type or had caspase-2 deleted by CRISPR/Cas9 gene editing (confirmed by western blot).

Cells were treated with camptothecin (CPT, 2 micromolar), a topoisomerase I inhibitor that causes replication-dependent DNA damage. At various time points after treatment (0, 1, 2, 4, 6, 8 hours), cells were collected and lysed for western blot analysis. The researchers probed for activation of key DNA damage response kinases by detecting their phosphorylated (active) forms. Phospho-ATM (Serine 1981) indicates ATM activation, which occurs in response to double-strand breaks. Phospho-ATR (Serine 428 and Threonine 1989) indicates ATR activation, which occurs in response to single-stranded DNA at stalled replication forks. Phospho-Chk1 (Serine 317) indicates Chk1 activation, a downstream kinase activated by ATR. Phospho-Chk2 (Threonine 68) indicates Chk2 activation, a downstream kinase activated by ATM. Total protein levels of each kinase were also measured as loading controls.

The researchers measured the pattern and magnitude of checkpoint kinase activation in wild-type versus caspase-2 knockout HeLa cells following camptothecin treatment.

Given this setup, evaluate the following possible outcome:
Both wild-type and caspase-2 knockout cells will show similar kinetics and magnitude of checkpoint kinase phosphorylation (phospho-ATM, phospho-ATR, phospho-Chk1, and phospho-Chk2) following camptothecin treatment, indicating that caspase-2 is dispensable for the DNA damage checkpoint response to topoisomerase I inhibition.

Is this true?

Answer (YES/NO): NO